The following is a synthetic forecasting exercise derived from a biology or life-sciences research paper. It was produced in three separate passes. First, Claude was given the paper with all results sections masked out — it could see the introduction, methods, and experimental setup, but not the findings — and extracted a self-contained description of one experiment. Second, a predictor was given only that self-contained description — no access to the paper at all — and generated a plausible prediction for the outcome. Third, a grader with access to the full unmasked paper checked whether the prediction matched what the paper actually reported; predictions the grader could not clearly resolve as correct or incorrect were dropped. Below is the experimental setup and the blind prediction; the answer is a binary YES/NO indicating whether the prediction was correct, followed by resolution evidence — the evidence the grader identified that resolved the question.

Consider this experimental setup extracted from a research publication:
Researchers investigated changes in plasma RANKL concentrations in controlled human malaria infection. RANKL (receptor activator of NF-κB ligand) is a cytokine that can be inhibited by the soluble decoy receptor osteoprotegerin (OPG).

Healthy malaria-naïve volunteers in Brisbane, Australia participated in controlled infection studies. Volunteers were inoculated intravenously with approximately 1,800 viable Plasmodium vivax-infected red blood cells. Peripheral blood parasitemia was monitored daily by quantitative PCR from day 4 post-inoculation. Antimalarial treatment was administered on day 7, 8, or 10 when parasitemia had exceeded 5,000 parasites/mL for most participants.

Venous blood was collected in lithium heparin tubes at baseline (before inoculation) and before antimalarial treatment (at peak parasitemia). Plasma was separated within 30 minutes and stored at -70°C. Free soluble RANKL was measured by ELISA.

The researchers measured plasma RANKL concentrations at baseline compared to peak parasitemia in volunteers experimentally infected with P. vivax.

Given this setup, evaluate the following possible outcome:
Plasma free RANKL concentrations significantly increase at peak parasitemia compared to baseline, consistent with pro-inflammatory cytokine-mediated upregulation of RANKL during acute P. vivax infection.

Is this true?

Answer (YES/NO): NO